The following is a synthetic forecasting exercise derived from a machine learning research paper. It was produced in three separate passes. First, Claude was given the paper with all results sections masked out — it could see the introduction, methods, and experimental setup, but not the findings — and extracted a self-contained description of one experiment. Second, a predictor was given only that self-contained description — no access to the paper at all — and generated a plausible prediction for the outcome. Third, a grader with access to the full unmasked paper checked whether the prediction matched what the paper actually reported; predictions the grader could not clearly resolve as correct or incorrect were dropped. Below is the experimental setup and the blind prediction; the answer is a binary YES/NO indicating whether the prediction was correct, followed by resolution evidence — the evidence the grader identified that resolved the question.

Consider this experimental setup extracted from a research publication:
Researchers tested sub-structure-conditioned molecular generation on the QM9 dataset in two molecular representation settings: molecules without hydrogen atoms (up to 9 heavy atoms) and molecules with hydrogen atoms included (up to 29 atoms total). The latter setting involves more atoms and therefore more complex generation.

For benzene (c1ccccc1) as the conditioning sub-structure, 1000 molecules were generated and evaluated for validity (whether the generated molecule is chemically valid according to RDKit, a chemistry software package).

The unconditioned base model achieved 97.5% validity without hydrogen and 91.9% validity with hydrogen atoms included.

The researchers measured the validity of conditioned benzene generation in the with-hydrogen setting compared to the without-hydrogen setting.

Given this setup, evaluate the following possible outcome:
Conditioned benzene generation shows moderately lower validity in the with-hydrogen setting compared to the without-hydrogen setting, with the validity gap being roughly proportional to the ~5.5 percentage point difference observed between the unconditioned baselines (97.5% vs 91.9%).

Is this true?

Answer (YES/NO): NO